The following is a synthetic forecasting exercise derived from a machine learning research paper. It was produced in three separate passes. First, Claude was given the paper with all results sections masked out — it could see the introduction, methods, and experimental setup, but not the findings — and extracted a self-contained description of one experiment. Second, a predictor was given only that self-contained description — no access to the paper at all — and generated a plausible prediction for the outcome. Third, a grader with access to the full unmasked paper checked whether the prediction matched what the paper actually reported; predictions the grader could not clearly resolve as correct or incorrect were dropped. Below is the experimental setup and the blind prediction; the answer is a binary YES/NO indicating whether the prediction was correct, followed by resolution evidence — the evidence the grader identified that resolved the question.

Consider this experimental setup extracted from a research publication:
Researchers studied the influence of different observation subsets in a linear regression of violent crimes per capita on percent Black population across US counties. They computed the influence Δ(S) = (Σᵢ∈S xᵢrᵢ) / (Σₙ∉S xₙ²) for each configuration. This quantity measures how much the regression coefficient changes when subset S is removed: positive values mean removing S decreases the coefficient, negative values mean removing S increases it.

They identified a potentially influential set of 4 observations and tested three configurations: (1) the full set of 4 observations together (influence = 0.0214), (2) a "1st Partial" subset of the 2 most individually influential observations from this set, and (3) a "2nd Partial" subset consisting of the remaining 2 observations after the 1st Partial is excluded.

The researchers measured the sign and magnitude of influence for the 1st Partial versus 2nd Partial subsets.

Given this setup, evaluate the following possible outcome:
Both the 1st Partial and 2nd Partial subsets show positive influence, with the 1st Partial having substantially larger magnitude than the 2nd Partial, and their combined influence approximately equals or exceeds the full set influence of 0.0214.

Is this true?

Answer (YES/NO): NO